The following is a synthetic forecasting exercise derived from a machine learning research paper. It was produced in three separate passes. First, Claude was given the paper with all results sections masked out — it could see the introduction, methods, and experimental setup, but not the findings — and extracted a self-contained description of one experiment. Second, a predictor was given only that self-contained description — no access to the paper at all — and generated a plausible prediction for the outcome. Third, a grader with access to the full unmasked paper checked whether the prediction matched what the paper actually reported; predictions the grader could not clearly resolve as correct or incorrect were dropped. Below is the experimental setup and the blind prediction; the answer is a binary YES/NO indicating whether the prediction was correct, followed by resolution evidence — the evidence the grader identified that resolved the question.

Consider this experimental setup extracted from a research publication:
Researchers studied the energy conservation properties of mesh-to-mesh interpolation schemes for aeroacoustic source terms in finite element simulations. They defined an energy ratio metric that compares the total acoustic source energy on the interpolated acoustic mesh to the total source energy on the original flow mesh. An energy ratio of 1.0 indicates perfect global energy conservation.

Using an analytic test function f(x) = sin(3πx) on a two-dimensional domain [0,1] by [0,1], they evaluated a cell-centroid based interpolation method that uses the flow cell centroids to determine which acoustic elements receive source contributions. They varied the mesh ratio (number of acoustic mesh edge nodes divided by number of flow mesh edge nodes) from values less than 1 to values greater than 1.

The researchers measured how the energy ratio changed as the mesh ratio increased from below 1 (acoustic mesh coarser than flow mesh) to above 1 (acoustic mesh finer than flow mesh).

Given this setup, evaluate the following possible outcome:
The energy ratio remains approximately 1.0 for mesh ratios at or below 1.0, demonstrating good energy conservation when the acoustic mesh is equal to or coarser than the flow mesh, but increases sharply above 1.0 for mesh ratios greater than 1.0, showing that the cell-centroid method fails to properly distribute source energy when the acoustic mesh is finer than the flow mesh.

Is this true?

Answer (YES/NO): NO